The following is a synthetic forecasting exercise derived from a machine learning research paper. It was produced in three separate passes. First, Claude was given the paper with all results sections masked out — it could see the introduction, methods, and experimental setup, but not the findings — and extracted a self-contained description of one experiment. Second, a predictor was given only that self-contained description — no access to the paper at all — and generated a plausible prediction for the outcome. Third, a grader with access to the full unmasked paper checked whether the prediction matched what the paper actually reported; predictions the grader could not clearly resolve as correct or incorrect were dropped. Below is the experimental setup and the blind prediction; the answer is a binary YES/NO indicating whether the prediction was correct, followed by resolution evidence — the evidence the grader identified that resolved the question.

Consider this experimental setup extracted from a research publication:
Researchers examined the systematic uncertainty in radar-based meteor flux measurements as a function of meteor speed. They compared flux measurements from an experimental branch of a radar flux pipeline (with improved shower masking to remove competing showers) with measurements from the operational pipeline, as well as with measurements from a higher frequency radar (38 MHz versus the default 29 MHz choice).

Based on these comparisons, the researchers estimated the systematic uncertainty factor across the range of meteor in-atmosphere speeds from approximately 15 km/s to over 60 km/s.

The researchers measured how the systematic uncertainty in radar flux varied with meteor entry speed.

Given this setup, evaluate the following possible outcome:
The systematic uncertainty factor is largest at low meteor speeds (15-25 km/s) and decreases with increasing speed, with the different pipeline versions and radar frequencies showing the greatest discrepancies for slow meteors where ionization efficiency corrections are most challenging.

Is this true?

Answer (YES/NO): YES